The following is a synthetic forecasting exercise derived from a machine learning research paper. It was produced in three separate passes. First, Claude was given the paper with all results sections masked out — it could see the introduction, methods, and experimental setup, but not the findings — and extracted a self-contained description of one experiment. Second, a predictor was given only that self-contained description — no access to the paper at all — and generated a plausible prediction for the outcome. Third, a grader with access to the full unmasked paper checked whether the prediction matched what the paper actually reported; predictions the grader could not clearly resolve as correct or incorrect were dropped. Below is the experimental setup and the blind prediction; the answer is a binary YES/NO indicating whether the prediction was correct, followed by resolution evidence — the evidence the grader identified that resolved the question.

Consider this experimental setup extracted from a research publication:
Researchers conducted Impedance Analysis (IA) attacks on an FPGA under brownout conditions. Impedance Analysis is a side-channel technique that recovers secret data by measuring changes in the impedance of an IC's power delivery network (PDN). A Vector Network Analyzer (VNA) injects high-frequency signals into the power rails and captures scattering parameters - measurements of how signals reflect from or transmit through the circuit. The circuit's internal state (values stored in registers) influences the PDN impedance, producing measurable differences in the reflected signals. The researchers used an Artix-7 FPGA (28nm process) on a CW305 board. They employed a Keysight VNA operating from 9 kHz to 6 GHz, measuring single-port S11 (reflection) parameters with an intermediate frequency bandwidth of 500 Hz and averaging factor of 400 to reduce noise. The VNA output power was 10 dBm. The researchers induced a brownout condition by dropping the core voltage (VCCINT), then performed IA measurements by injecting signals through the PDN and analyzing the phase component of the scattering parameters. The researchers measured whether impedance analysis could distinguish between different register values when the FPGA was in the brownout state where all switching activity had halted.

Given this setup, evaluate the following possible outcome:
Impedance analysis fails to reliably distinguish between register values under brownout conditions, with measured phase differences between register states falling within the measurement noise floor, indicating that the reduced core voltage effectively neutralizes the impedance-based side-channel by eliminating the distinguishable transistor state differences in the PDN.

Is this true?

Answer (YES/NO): NO